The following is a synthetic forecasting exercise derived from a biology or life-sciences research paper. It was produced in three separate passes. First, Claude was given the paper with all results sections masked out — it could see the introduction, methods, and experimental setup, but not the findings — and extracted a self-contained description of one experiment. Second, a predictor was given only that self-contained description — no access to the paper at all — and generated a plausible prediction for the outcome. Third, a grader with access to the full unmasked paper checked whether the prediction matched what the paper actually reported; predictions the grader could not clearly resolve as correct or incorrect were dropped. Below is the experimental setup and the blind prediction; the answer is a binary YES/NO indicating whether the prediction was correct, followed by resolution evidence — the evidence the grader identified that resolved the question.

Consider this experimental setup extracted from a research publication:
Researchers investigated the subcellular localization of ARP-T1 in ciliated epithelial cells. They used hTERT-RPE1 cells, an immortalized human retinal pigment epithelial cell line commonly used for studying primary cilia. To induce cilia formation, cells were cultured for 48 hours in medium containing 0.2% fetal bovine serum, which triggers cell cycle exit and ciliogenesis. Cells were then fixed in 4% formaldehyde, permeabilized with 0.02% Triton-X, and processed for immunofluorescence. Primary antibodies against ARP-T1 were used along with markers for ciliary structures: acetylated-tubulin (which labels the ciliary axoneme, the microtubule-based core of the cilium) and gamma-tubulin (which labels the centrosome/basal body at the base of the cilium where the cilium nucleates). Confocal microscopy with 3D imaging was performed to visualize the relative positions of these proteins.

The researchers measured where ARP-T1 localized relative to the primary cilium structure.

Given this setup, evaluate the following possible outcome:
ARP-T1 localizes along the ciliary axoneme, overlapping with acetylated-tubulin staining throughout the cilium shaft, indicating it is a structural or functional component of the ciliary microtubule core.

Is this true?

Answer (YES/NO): NO